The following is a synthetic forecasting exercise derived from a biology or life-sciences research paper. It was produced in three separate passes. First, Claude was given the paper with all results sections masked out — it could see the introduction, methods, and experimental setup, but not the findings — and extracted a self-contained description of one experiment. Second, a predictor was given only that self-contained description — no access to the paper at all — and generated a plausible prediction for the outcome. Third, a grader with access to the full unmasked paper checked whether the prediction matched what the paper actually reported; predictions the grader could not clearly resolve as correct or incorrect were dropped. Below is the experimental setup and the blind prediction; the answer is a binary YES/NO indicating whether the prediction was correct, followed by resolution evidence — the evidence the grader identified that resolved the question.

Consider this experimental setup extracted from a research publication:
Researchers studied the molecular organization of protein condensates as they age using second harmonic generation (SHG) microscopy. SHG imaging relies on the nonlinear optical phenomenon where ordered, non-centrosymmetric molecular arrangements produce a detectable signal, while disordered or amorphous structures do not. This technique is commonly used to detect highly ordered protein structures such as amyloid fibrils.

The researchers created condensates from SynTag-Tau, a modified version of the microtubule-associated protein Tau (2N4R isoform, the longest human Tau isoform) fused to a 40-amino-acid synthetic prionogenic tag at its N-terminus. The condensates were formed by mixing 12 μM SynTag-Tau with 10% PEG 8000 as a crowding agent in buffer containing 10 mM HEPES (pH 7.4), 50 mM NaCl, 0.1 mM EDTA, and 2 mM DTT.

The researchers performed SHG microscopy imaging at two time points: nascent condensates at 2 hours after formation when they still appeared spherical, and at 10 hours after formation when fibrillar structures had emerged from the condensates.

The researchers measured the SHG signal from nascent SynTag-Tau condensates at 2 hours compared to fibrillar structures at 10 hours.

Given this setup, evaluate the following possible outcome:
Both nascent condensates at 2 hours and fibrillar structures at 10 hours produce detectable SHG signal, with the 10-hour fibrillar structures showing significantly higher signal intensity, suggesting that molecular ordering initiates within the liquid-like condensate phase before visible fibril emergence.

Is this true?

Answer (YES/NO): NO